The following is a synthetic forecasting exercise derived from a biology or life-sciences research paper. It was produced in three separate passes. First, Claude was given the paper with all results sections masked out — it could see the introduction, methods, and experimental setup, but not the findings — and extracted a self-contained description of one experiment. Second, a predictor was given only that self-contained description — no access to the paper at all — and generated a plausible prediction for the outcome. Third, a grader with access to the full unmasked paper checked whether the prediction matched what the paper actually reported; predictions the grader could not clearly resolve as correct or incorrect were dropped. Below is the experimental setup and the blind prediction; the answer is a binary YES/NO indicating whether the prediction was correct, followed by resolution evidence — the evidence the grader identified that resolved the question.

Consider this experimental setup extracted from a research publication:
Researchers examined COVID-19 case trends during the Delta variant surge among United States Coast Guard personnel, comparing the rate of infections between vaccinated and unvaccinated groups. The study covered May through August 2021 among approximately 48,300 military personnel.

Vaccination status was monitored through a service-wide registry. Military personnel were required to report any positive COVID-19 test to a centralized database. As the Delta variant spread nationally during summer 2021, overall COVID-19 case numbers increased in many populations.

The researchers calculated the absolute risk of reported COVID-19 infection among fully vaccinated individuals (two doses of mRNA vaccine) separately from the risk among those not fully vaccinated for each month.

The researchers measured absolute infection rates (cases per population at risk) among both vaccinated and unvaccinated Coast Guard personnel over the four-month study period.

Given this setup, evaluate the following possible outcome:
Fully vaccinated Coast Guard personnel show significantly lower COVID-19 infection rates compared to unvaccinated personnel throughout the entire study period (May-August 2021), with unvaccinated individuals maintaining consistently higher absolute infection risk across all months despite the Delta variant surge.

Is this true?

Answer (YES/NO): YES